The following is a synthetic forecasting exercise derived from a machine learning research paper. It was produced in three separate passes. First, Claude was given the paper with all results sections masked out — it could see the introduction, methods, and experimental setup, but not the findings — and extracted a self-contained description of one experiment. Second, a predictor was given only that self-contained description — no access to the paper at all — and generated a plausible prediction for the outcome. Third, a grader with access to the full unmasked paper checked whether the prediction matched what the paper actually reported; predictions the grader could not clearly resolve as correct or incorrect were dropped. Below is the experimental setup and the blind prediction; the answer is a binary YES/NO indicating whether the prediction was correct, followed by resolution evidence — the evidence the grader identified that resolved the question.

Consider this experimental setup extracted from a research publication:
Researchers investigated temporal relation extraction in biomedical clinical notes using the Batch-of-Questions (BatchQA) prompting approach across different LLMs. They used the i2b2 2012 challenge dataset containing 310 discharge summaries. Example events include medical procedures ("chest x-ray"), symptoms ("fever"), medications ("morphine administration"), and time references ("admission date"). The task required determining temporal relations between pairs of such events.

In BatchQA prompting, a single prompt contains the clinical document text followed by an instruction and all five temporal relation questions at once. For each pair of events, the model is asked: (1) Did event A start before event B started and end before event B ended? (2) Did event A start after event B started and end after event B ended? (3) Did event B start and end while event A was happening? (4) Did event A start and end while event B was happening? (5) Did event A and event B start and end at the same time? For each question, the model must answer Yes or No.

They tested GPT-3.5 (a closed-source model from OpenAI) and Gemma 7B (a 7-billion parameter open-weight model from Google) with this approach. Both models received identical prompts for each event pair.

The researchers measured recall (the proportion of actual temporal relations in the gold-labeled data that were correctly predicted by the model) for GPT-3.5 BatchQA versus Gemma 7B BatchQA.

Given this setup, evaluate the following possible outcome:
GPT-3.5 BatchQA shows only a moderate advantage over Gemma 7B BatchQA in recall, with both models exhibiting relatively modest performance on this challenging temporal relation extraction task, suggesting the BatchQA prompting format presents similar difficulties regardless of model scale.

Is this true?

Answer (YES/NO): NO